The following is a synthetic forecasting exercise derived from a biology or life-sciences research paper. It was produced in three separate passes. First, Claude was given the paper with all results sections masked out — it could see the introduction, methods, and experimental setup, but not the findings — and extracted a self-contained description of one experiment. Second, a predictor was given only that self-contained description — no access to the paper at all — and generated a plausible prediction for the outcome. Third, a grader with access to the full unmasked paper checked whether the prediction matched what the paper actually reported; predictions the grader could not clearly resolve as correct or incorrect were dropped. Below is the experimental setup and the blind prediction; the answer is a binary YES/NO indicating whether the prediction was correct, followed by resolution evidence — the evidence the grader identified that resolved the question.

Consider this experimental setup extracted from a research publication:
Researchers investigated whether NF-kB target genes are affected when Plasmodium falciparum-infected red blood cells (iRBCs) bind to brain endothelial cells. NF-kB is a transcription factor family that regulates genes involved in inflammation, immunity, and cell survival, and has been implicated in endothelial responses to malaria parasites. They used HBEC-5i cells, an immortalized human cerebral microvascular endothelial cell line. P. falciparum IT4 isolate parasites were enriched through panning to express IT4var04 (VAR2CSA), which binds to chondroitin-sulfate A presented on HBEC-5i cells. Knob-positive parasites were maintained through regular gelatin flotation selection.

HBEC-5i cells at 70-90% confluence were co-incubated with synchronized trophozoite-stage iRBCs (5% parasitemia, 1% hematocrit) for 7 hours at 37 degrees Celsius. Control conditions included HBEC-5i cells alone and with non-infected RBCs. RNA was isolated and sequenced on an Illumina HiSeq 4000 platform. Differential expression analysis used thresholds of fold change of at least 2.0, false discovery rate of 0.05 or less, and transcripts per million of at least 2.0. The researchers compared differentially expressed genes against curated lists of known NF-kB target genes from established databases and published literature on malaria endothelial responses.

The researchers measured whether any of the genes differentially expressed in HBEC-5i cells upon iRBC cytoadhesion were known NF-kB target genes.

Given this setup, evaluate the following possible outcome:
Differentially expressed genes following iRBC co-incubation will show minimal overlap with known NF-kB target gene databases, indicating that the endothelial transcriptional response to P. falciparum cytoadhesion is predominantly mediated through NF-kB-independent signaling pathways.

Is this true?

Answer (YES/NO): NO